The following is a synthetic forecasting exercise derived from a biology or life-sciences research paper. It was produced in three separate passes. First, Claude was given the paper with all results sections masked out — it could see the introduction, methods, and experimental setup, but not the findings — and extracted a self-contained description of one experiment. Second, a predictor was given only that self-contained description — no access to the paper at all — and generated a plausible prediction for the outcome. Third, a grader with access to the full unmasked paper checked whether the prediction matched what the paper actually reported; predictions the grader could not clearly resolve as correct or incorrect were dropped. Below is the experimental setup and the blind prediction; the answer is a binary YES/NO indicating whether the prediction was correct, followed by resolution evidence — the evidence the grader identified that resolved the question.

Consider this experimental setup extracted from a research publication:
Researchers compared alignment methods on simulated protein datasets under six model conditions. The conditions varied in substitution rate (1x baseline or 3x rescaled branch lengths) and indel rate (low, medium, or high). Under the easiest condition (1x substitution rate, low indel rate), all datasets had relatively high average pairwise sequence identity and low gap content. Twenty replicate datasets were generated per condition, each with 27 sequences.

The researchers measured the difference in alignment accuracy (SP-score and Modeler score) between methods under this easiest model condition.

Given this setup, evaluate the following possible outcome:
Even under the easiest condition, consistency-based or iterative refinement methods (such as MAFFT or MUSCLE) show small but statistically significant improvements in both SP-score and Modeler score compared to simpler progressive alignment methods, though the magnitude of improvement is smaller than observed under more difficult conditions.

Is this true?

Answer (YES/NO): NO